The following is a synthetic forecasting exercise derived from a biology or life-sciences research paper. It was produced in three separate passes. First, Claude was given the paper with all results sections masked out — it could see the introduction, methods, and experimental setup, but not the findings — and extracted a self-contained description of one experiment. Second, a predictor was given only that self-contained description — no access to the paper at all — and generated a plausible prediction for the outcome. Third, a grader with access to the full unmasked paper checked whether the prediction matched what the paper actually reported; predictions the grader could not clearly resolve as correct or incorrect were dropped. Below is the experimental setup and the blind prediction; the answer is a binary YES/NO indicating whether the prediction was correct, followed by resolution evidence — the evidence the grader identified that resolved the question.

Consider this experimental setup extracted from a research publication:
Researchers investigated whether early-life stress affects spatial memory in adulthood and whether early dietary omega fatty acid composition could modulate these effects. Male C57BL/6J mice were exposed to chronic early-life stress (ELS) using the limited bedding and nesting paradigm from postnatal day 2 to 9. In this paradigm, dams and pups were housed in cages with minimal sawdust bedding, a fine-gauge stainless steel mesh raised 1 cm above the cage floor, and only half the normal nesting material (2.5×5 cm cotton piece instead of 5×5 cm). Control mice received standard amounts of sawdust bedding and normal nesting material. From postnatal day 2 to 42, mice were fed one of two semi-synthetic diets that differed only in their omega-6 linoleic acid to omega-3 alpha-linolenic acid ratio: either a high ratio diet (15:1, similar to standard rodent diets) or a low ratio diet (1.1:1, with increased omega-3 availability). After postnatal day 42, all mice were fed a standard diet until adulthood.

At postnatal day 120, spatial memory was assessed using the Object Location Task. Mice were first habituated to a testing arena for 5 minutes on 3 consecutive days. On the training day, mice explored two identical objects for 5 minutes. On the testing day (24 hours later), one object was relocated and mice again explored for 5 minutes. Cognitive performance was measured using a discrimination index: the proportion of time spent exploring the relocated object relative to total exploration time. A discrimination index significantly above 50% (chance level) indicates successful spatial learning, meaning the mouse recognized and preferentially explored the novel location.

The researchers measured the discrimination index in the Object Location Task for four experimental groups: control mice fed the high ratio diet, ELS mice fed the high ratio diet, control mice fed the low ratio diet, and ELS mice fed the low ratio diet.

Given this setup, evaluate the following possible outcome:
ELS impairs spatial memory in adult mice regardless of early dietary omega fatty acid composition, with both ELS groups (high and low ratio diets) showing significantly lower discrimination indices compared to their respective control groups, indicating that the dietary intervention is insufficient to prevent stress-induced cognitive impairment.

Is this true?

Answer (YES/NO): NO